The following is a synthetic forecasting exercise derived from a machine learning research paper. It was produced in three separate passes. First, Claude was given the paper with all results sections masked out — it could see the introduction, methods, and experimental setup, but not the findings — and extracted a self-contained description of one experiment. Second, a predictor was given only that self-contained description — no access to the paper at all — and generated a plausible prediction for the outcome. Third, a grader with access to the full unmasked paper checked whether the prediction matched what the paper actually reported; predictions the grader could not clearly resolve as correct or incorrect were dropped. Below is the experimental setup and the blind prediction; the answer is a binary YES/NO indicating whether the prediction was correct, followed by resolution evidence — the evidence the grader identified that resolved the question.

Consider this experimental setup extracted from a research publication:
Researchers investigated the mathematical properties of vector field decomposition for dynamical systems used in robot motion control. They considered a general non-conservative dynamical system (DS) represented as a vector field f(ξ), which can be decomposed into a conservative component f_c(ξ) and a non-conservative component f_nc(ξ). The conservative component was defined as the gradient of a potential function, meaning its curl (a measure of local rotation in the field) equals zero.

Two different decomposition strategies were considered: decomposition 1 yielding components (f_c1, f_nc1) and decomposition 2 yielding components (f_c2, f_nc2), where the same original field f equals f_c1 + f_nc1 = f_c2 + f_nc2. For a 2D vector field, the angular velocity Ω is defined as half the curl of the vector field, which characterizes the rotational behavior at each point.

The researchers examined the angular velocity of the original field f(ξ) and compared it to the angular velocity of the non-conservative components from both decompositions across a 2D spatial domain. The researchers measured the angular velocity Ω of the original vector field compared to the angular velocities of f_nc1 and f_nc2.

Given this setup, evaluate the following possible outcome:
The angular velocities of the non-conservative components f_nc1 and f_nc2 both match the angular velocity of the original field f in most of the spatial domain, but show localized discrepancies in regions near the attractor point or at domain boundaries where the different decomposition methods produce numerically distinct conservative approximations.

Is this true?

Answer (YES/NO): NO